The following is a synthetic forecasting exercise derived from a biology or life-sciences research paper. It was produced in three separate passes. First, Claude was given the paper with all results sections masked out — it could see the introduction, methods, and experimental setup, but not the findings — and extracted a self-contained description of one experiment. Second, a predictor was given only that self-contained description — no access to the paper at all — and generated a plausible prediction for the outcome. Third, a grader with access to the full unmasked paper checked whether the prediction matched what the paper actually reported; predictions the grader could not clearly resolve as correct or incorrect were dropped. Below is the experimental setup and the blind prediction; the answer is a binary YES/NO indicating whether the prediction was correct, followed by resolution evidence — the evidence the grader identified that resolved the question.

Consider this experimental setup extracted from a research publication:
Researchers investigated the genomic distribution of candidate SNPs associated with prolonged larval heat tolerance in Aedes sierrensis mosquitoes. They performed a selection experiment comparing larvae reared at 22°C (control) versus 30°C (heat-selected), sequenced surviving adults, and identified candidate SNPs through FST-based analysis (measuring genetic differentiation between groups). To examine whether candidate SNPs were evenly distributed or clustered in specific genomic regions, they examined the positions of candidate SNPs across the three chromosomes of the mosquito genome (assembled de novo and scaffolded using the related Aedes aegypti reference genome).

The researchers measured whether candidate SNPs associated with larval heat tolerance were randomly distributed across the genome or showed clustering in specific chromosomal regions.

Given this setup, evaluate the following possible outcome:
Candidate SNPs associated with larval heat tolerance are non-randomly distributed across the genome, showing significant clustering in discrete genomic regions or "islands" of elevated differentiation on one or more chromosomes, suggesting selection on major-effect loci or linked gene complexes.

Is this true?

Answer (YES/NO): YES